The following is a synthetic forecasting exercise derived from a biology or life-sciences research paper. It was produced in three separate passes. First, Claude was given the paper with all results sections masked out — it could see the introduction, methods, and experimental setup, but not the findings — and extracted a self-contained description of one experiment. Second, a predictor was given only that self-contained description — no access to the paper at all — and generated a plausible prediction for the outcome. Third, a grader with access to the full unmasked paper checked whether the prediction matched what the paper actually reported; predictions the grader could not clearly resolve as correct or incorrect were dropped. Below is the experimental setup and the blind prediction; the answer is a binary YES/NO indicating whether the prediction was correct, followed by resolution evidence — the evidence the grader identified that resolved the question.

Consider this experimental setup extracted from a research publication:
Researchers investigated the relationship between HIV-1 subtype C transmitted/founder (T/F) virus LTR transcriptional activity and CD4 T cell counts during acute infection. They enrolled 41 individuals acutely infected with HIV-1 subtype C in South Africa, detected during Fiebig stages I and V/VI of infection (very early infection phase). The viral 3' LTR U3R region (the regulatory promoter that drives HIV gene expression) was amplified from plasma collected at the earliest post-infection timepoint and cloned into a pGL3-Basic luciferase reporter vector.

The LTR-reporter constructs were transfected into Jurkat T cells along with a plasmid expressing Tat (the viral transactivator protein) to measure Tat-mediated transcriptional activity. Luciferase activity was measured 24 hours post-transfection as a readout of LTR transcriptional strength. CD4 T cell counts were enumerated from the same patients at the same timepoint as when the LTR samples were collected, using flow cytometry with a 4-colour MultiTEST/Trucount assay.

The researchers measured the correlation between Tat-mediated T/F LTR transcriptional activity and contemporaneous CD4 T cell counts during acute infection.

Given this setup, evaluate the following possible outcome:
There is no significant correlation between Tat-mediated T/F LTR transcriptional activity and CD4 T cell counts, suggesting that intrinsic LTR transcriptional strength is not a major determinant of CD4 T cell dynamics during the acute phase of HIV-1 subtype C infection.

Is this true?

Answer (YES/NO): NO